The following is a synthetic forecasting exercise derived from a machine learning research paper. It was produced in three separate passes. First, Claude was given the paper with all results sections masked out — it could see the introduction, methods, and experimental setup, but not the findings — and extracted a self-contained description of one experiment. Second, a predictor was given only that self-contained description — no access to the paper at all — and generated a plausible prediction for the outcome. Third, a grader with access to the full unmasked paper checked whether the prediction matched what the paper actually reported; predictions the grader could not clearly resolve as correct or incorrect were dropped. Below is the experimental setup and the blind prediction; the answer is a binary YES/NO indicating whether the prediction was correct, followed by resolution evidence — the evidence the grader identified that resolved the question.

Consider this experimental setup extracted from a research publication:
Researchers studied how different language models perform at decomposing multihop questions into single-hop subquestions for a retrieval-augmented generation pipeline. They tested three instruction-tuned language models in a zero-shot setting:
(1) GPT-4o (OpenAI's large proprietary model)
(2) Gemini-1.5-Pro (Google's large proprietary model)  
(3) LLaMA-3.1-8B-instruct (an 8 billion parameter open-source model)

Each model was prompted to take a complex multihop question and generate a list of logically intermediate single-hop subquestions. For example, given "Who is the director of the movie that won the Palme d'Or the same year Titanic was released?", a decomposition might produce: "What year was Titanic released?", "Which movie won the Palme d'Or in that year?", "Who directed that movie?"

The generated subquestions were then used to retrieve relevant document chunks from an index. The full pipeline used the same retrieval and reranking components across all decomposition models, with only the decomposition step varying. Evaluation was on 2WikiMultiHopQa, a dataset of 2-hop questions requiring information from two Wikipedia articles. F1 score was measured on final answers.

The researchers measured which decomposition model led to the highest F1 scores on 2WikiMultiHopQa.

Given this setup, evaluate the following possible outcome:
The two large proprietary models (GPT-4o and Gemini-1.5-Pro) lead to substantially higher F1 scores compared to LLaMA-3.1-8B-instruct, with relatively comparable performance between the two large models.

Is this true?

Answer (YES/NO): YES